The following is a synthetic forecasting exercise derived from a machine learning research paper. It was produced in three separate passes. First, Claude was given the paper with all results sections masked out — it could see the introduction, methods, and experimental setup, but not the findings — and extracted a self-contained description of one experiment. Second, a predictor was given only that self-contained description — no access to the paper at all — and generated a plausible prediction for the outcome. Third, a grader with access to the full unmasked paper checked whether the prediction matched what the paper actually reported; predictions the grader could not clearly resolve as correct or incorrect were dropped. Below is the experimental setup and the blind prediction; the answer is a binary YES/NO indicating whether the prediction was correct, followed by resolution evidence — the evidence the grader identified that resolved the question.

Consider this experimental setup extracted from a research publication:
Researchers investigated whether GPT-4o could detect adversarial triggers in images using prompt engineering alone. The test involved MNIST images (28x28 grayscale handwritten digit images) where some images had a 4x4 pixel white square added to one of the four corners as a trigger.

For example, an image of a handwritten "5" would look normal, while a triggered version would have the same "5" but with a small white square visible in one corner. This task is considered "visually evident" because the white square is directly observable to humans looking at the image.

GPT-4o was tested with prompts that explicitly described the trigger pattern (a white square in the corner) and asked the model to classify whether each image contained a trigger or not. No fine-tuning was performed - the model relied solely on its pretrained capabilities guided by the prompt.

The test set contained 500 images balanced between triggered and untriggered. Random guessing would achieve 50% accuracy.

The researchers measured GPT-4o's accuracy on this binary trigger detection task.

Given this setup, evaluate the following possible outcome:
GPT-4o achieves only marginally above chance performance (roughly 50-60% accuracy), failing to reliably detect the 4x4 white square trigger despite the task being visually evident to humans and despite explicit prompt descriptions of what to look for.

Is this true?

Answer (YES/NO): NO